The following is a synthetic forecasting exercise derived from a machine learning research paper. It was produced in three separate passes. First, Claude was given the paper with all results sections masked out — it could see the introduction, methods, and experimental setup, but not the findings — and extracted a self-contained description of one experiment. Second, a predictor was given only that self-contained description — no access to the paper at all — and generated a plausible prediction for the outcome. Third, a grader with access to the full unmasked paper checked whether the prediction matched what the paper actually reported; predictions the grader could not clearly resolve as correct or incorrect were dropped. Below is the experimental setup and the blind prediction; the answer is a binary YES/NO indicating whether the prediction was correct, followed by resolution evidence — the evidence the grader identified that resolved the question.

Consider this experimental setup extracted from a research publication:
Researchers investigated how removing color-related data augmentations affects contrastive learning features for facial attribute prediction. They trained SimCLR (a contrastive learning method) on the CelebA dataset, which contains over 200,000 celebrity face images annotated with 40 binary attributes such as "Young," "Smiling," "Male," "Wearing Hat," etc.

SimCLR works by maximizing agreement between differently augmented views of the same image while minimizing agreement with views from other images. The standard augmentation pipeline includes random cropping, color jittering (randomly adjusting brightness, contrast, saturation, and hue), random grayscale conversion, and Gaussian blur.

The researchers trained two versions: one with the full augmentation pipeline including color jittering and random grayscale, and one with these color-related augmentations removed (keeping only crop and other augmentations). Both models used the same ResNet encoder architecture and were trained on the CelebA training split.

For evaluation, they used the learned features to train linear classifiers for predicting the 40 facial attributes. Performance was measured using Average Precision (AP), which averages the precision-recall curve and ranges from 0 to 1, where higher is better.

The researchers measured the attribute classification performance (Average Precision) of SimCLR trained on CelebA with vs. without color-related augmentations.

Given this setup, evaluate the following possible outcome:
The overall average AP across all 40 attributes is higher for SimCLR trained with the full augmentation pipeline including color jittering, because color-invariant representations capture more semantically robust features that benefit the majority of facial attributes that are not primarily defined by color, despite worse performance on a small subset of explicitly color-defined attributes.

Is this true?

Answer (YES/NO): YES